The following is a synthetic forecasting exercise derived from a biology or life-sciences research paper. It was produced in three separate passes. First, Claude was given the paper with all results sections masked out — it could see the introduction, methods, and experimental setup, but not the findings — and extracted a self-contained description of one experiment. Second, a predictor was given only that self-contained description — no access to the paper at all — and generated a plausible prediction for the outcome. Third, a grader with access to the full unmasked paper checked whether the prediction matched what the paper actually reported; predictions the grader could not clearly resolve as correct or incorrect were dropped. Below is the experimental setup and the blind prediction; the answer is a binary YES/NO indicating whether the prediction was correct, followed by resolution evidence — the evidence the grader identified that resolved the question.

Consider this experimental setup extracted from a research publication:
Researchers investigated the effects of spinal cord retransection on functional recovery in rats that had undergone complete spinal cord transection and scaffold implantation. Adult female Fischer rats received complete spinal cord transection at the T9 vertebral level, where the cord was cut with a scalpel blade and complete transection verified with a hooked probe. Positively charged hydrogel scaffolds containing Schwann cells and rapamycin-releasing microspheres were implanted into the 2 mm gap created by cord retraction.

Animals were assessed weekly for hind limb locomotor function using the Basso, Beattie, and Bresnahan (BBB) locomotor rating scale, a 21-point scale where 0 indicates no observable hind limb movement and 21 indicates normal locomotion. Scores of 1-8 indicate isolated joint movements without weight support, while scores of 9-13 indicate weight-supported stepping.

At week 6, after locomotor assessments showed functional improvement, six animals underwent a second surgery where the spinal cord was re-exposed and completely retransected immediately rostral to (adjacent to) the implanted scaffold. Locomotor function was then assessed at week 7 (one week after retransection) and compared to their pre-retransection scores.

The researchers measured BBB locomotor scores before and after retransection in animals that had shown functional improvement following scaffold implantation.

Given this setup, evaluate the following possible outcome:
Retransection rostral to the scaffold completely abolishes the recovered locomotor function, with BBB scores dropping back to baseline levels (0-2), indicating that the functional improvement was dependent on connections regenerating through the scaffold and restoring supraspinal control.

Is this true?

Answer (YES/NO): YES